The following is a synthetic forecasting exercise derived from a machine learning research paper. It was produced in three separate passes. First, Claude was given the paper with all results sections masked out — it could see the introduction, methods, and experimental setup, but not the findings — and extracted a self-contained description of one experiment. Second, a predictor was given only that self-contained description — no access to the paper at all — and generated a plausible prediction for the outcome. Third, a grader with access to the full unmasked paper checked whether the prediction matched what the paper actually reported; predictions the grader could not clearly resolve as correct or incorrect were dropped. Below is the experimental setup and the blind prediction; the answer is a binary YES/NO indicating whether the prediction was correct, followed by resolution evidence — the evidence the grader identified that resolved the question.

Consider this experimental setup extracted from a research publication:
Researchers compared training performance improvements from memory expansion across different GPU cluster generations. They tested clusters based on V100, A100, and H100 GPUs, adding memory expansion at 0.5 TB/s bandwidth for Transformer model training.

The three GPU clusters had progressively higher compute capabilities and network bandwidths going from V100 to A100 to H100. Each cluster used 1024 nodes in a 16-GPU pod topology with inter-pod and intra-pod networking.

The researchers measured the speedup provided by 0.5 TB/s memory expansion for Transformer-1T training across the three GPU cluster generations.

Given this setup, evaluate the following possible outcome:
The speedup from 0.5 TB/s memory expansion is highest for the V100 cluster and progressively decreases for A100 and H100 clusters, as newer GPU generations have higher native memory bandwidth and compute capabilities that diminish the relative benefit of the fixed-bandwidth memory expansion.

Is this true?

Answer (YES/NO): NO